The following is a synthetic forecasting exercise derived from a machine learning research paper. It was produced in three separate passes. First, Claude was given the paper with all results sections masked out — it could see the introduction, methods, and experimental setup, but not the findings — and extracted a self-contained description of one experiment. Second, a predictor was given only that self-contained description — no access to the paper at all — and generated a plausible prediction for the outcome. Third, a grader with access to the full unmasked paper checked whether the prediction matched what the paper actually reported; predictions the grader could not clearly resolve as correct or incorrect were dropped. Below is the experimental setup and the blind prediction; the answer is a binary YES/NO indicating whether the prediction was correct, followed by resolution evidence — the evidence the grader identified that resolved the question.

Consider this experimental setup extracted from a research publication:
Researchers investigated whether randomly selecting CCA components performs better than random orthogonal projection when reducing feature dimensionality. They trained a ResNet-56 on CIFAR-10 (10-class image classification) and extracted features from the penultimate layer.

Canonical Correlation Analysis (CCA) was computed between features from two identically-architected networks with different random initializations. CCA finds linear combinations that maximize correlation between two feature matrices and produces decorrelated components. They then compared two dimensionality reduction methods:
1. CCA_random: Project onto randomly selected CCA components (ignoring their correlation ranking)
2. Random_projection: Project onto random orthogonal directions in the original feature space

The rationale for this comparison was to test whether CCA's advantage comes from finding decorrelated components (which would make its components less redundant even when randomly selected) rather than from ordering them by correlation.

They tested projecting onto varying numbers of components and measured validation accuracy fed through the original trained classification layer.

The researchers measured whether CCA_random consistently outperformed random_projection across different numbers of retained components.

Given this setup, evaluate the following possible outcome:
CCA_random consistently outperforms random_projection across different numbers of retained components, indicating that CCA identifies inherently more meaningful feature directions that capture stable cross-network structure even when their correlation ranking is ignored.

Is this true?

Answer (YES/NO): NO